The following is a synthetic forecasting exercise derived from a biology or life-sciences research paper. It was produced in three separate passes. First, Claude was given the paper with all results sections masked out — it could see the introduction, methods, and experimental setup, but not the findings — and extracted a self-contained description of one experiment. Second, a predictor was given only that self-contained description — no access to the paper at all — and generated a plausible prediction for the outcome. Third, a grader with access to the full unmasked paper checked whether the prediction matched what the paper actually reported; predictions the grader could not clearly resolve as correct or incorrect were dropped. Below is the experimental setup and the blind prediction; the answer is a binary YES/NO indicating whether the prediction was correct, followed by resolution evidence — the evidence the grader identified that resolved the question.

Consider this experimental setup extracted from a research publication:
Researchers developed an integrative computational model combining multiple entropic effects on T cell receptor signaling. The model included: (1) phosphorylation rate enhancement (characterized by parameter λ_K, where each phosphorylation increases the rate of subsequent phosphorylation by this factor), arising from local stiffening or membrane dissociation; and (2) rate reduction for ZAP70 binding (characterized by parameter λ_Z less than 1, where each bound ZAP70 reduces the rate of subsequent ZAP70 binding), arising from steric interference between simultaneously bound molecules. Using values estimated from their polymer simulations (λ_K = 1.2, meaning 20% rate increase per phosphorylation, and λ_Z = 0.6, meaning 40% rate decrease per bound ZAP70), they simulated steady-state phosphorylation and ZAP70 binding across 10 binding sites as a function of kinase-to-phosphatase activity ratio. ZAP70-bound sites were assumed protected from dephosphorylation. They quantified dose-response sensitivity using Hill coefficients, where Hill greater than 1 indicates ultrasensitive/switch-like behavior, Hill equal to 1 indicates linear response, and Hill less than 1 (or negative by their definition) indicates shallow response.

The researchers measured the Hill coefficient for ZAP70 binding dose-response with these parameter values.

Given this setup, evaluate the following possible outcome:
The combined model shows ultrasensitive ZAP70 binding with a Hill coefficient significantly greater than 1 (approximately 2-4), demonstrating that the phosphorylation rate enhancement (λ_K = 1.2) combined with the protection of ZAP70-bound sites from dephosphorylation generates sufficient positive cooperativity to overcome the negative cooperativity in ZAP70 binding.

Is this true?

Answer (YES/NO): NO